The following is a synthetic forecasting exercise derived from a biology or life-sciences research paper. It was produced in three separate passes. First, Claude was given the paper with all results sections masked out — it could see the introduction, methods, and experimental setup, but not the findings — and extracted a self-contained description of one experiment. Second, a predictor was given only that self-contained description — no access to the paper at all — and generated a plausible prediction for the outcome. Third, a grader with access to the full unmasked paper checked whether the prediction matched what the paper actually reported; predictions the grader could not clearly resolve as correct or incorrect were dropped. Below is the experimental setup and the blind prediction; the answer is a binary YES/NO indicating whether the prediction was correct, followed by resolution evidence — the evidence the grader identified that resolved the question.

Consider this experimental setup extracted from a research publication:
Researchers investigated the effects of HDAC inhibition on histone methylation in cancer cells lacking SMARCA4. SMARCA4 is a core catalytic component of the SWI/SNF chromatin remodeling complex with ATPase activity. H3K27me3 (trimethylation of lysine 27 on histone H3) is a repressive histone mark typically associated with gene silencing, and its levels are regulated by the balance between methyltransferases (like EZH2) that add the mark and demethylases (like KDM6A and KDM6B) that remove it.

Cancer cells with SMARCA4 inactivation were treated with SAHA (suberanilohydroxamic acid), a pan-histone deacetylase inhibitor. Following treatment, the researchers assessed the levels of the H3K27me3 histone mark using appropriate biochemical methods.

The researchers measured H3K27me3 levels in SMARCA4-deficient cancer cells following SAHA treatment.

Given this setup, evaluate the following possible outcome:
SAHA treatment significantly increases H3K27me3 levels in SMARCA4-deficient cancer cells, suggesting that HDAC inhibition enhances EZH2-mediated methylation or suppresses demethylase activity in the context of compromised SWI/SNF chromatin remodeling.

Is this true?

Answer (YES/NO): YES